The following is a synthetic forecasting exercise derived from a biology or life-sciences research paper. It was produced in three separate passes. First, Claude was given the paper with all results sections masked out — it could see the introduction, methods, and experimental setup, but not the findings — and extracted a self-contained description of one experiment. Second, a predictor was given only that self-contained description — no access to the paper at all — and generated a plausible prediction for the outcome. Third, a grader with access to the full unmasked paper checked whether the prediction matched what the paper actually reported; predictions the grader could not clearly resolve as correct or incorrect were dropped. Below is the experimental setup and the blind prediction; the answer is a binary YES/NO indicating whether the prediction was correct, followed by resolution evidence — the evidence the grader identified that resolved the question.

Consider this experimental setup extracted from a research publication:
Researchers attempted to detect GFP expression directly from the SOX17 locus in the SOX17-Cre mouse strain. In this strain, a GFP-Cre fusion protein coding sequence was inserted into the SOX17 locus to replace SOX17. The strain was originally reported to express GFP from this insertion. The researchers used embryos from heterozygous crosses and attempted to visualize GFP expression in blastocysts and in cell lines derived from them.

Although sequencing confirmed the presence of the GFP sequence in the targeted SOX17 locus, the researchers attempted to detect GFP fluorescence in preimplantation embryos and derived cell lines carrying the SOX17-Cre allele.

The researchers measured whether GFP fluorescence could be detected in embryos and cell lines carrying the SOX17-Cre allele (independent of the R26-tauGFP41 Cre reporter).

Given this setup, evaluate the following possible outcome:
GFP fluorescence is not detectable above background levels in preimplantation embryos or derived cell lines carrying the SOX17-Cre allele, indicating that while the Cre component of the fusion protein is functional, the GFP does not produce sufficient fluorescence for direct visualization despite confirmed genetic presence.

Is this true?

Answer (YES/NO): YES